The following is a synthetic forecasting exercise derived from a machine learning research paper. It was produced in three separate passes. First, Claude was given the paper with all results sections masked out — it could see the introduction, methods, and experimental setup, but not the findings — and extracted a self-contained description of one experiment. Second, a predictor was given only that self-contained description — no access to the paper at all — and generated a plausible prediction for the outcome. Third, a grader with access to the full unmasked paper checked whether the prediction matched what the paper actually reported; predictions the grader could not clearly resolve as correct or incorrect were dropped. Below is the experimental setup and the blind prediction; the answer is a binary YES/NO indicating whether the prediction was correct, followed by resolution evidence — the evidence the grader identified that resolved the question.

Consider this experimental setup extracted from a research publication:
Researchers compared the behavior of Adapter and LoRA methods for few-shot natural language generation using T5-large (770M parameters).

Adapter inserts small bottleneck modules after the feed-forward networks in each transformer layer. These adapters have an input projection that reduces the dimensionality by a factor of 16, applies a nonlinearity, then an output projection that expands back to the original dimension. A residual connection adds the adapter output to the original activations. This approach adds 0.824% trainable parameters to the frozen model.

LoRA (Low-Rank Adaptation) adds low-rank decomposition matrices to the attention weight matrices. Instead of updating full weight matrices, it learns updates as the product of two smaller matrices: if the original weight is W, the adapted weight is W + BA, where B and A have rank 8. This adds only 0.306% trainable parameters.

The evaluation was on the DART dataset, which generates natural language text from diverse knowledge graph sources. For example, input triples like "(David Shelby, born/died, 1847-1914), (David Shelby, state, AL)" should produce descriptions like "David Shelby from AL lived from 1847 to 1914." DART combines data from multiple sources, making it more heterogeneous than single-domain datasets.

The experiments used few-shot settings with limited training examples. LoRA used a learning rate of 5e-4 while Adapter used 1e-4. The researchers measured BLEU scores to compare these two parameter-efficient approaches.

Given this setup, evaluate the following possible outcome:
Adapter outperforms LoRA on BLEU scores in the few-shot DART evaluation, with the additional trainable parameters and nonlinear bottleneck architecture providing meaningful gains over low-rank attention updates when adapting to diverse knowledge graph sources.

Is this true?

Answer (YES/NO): NO